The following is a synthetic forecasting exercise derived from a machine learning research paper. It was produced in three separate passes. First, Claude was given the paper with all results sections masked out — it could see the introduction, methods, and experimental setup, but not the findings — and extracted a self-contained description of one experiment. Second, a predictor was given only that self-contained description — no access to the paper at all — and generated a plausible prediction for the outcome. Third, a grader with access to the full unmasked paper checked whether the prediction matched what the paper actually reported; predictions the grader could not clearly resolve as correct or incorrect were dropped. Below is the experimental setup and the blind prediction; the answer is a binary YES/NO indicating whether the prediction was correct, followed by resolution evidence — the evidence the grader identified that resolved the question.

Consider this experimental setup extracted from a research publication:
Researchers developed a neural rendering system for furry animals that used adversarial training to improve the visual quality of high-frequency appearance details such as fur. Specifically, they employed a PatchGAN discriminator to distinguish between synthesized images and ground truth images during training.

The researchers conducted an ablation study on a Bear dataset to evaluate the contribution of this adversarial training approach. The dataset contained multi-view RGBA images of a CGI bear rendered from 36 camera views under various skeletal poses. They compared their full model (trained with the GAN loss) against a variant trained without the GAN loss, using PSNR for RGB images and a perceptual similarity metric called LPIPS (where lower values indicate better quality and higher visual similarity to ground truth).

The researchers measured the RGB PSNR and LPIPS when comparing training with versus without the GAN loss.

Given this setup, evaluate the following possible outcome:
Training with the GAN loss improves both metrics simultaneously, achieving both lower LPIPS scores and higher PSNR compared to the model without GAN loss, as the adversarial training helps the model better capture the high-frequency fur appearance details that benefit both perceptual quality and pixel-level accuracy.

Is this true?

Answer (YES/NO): YES